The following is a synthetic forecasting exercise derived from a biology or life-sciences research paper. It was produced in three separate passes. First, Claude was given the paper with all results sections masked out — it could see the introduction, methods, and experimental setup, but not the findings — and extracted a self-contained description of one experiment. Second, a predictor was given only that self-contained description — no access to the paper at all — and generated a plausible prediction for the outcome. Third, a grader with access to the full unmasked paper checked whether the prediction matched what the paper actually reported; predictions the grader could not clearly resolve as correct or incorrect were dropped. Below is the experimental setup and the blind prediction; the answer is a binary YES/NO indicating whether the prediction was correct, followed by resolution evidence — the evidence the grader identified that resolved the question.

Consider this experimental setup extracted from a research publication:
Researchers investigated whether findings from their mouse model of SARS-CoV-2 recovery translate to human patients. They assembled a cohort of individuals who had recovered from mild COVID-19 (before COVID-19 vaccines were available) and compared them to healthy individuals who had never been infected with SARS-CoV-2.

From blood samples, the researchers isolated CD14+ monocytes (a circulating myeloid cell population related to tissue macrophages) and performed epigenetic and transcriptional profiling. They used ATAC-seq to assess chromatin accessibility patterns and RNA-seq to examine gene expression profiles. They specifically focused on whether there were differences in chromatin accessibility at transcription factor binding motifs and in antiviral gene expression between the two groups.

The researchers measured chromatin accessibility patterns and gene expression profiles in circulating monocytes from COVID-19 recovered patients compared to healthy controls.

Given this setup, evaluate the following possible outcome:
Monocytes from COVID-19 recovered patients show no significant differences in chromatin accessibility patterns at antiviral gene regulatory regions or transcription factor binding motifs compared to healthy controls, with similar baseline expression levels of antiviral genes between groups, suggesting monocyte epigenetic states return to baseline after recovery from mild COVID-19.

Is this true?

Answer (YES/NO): NO